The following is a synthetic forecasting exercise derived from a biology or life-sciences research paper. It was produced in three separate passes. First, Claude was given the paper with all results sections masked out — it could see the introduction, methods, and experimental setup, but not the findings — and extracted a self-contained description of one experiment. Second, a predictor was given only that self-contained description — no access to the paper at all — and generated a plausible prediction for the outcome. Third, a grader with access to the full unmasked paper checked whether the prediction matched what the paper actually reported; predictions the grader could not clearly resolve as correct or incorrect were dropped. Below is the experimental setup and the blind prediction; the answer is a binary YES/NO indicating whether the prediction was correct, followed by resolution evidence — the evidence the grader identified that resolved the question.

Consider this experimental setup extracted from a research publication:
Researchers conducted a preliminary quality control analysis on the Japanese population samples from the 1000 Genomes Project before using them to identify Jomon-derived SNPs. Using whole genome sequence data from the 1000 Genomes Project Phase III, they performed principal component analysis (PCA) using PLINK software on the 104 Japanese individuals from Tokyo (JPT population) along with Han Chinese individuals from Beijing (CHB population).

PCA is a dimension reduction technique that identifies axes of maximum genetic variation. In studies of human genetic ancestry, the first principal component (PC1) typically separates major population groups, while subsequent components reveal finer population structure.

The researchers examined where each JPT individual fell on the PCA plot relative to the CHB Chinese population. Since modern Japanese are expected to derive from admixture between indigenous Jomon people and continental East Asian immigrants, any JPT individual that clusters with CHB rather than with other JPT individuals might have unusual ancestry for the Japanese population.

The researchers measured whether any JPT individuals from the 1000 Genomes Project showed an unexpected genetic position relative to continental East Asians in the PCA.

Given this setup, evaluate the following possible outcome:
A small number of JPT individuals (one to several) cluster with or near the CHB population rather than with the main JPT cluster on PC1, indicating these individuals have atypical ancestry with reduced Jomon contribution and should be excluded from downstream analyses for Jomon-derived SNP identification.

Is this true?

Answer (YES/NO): YES